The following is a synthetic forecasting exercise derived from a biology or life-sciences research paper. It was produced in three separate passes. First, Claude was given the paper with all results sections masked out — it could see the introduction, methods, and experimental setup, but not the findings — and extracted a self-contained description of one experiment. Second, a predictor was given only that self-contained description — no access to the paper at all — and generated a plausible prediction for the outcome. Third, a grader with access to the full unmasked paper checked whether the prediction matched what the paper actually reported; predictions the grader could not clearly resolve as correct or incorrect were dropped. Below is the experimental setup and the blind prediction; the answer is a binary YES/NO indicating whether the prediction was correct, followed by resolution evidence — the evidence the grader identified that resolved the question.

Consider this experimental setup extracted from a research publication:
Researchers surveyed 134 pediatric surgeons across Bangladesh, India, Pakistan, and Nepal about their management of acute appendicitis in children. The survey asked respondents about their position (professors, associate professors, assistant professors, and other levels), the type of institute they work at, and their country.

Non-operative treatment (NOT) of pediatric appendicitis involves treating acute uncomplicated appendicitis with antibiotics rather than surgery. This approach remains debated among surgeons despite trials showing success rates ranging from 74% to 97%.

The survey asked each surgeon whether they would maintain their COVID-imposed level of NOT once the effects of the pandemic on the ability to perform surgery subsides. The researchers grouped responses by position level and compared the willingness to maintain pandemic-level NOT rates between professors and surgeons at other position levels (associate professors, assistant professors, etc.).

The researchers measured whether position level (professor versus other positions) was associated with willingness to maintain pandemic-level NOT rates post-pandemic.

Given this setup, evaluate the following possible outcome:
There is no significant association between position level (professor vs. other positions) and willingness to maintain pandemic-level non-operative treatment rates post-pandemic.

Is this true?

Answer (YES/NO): NO